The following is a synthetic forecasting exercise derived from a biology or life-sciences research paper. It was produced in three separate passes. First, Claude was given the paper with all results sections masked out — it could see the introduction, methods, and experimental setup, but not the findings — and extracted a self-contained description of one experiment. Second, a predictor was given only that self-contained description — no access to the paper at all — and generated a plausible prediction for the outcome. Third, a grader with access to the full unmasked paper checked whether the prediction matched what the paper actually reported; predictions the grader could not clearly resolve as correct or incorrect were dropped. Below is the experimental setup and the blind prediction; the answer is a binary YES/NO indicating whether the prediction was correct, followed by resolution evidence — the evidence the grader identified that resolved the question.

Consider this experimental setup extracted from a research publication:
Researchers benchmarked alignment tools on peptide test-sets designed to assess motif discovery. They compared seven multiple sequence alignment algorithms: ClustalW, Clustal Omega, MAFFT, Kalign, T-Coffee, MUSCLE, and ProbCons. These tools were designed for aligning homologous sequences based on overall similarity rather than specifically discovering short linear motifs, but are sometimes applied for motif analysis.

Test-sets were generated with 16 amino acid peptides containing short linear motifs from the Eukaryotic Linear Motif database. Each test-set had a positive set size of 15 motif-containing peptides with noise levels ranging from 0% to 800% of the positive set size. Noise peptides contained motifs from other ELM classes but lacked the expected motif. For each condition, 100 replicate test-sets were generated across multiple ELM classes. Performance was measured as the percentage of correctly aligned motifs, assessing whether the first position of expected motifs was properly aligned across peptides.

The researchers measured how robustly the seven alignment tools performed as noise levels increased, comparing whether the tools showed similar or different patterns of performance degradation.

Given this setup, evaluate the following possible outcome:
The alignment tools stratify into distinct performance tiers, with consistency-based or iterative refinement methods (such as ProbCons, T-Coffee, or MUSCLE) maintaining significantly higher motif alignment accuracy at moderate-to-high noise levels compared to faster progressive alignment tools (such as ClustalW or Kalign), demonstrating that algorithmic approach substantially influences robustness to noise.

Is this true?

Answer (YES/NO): NO